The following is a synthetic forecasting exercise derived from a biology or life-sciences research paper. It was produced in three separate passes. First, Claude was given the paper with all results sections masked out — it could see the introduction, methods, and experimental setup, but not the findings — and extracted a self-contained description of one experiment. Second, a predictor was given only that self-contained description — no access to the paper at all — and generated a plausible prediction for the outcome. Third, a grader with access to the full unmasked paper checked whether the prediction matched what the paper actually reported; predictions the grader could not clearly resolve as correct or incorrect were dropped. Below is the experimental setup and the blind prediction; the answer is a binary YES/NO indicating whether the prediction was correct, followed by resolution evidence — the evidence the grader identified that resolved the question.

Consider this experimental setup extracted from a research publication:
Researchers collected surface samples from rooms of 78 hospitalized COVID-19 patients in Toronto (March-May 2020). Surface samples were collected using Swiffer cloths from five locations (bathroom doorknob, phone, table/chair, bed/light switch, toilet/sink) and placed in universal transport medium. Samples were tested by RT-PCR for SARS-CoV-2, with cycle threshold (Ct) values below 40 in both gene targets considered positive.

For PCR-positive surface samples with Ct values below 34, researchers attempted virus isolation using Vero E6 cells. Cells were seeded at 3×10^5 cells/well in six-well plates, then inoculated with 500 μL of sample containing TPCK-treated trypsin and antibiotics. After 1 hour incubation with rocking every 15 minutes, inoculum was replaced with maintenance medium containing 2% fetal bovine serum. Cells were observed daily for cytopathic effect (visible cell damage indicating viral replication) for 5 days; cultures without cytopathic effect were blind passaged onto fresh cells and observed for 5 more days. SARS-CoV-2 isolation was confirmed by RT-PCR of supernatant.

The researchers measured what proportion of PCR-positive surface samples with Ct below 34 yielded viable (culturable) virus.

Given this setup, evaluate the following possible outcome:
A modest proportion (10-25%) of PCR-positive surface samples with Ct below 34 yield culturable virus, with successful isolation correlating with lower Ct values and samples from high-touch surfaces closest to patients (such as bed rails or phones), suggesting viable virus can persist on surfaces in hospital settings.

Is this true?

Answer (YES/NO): NO